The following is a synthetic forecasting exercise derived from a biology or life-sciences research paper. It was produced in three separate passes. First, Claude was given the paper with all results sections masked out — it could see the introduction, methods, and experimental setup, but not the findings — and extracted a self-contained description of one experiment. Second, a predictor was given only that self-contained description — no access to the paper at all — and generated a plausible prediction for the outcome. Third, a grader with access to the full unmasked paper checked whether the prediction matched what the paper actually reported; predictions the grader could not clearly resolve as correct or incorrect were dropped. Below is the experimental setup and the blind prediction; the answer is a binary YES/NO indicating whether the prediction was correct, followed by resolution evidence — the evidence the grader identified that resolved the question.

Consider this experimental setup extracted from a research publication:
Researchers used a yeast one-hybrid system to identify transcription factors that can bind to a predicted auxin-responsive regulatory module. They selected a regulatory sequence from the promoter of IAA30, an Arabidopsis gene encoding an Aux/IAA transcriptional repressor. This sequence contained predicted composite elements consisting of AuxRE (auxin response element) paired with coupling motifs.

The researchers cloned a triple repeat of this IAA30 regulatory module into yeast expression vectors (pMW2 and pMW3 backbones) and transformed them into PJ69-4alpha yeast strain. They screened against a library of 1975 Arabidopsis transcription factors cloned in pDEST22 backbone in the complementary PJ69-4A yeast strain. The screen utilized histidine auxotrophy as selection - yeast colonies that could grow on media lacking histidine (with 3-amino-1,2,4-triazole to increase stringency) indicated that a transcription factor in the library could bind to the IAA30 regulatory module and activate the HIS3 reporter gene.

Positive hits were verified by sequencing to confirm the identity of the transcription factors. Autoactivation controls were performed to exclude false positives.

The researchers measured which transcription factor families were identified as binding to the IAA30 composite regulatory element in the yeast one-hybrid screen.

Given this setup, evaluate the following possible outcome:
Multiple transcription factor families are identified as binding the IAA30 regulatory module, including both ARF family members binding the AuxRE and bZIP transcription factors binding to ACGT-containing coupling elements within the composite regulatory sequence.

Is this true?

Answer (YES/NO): NO